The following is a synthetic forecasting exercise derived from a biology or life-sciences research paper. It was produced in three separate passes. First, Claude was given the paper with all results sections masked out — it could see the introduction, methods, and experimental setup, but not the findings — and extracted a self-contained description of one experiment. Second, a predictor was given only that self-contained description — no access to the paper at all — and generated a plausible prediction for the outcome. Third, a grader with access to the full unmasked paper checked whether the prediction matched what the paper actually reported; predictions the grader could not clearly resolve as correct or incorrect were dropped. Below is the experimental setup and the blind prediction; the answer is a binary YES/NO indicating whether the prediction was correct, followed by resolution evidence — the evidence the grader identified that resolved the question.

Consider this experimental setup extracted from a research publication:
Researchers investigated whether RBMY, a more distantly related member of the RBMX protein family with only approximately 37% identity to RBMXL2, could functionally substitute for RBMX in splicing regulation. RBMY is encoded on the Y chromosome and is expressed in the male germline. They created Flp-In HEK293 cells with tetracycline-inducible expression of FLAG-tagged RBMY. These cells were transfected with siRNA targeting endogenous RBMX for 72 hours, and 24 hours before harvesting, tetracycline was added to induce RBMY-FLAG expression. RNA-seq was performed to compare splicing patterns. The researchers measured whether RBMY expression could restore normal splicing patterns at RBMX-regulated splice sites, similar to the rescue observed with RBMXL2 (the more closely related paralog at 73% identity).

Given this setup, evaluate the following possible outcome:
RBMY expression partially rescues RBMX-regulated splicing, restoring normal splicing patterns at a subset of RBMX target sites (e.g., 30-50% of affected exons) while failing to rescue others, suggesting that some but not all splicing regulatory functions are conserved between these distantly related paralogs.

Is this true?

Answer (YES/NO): NO